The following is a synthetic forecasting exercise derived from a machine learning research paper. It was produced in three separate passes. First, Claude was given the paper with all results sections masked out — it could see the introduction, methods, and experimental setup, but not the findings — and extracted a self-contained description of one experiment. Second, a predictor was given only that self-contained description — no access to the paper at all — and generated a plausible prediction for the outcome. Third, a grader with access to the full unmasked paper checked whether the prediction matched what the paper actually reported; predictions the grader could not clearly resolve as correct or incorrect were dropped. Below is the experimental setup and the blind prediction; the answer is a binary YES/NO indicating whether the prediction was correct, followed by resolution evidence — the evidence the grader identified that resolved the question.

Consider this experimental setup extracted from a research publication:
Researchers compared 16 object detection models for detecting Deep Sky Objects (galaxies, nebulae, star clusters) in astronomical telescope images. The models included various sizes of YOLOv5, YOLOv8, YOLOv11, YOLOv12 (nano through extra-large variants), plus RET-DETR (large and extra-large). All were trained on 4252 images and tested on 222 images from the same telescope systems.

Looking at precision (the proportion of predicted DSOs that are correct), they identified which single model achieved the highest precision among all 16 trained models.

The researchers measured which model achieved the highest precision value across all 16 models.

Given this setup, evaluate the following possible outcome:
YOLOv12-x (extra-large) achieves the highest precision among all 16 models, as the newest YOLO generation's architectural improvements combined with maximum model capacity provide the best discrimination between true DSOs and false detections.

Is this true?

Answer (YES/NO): NO